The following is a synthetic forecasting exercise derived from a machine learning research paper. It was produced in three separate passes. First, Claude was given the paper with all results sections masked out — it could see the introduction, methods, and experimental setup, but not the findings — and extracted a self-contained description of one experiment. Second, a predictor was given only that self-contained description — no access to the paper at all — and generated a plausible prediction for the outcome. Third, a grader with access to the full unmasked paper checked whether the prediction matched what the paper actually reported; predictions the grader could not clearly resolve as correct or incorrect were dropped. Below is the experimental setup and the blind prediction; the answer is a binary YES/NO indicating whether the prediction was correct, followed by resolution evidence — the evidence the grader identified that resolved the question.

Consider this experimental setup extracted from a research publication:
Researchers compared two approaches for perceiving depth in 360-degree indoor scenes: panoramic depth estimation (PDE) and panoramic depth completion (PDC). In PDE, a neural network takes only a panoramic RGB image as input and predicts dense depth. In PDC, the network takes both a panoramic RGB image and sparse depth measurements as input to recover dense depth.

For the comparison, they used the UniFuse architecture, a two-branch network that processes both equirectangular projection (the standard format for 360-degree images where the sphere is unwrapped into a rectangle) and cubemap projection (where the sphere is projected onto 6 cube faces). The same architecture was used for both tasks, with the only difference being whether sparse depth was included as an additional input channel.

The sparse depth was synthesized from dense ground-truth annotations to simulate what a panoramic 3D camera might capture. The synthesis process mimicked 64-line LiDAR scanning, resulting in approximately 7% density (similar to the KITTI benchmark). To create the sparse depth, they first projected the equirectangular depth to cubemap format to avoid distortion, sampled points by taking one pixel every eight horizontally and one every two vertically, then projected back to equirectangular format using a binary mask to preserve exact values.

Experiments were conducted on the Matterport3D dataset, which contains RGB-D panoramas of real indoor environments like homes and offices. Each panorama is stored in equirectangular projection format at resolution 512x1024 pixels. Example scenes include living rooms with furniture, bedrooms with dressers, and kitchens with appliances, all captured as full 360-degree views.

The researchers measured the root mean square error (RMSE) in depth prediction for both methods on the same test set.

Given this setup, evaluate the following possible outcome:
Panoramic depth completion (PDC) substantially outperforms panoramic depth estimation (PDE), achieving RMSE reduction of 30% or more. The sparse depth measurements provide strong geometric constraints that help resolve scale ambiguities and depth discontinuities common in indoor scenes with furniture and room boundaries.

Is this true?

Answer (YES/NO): YES